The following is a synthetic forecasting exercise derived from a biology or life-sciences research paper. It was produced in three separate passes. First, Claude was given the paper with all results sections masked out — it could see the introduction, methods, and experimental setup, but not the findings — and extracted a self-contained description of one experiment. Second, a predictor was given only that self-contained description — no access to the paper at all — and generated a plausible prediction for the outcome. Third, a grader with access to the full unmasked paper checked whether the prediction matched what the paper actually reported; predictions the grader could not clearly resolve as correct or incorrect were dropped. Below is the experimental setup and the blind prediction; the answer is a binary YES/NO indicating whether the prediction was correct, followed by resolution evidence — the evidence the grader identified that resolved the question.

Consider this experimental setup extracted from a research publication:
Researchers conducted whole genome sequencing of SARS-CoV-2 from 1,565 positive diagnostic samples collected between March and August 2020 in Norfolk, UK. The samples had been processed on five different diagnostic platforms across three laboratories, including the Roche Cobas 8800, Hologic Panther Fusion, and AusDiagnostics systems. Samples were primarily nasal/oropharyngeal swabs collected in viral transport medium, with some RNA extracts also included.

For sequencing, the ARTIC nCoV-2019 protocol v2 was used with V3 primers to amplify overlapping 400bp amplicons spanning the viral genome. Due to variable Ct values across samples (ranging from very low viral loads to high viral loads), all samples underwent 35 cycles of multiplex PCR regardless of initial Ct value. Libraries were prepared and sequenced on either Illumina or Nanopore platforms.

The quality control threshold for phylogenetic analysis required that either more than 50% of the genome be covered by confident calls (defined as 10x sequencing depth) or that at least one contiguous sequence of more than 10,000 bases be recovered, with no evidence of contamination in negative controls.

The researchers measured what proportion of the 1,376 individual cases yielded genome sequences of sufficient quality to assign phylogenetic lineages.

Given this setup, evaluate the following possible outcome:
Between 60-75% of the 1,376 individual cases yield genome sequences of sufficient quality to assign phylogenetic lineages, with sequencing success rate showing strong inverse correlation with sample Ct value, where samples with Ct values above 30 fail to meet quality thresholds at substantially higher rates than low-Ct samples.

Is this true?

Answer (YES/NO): NO